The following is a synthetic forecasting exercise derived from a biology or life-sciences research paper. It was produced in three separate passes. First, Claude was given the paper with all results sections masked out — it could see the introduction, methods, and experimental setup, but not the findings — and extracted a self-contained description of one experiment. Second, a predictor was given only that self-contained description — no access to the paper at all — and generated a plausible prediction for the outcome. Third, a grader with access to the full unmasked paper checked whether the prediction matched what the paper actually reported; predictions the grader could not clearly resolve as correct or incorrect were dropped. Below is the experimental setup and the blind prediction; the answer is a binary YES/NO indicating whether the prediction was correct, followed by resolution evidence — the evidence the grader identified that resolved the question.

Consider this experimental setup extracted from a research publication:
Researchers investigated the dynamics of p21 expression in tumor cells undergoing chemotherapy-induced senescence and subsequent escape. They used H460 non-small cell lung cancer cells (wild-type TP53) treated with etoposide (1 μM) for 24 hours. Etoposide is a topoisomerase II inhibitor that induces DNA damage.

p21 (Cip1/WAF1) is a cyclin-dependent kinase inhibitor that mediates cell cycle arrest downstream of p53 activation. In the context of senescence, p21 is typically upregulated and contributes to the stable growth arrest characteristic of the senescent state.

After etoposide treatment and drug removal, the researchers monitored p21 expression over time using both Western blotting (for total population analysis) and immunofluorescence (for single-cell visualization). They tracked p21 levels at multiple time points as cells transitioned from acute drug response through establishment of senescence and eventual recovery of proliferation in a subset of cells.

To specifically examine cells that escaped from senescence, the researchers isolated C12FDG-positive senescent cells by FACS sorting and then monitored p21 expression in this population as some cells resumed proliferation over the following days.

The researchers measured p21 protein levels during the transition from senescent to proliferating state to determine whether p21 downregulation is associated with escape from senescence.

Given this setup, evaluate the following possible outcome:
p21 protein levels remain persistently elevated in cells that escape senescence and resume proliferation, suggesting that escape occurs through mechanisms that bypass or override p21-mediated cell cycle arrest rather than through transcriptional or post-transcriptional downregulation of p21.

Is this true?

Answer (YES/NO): NO